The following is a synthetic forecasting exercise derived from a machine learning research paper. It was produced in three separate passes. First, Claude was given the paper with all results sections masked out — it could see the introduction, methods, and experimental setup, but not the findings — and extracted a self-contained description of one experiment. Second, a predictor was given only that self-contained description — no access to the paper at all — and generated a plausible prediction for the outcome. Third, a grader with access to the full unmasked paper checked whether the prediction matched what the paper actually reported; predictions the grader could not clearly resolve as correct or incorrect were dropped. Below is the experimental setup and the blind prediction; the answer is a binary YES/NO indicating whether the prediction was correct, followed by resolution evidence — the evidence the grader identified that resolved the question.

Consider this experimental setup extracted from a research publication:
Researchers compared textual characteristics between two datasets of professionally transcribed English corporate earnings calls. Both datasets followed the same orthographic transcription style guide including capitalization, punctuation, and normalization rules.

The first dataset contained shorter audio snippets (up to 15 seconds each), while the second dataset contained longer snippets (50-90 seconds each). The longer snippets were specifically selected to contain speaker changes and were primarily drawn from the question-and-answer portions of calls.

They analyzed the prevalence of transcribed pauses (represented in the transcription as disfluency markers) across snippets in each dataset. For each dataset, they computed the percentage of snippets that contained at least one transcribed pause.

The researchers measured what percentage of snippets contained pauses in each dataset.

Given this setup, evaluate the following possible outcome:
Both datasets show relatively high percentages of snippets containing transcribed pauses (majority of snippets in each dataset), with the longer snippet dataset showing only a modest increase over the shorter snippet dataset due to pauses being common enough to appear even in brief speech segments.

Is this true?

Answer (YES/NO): NO